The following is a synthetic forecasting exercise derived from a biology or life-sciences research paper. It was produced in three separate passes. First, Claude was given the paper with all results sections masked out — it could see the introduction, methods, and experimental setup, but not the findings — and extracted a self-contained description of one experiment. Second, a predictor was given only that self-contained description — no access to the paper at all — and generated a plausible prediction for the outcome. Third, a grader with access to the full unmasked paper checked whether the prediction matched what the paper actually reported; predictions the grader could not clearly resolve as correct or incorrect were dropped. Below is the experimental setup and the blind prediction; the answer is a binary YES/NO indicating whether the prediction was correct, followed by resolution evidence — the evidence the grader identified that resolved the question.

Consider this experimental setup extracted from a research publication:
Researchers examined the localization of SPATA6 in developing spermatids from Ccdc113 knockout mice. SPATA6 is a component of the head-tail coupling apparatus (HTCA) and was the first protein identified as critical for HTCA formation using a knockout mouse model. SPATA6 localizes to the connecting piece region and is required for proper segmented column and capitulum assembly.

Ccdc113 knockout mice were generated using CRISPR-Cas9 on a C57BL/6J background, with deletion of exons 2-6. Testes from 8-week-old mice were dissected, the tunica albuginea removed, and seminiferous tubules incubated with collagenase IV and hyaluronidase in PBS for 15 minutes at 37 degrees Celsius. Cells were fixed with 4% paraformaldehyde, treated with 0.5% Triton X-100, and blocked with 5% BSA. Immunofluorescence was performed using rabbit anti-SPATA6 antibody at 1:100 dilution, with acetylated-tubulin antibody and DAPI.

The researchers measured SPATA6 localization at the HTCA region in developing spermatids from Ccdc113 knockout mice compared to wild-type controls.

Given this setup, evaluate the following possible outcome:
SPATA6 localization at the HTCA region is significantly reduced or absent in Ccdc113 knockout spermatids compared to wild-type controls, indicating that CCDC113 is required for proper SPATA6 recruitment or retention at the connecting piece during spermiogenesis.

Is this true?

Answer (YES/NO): YES